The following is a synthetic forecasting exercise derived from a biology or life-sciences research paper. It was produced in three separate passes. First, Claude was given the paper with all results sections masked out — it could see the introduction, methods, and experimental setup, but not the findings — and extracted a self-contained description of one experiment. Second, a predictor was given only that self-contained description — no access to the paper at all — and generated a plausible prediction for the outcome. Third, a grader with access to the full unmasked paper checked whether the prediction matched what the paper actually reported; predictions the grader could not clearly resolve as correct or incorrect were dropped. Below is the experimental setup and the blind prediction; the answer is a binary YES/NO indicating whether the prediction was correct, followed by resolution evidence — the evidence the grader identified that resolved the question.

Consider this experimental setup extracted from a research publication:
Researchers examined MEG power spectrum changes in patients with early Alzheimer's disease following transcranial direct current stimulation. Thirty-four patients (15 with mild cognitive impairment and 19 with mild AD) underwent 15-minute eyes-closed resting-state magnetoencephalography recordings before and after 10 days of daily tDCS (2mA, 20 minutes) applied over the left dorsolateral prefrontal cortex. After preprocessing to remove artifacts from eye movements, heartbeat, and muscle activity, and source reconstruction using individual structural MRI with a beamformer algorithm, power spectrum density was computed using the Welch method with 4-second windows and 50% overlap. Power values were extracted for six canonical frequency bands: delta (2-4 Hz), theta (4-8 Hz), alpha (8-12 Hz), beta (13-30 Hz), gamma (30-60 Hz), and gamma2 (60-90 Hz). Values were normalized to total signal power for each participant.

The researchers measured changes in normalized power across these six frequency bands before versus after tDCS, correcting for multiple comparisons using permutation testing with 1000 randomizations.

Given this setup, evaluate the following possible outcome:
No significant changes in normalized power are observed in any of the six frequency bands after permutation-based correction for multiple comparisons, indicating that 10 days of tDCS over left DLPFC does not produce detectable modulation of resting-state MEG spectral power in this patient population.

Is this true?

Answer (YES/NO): NO